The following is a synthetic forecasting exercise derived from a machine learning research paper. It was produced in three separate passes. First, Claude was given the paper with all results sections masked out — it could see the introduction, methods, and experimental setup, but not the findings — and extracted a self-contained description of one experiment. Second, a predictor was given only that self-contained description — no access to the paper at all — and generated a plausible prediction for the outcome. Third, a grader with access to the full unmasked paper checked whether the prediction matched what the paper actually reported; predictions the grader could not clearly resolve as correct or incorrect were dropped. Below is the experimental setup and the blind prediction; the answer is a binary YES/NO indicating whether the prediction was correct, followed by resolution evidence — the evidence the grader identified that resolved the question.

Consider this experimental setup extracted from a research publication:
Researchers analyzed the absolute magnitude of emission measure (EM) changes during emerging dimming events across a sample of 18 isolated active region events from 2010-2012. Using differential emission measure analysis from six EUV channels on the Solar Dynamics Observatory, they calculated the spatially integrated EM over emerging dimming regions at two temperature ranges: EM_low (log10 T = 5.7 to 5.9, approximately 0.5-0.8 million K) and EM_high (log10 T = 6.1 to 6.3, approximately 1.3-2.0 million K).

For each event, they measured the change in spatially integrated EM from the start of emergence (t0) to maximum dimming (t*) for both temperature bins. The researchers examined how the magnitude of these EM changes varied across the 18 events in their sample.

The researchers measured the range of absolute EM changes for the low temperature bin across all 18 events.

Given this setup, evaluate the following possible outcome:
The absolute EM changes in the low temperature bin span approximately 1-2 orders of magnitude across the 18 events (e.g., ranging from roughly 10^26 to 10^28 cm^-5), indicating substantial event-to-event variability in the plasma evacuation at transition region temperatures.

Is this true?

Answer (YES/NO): NO